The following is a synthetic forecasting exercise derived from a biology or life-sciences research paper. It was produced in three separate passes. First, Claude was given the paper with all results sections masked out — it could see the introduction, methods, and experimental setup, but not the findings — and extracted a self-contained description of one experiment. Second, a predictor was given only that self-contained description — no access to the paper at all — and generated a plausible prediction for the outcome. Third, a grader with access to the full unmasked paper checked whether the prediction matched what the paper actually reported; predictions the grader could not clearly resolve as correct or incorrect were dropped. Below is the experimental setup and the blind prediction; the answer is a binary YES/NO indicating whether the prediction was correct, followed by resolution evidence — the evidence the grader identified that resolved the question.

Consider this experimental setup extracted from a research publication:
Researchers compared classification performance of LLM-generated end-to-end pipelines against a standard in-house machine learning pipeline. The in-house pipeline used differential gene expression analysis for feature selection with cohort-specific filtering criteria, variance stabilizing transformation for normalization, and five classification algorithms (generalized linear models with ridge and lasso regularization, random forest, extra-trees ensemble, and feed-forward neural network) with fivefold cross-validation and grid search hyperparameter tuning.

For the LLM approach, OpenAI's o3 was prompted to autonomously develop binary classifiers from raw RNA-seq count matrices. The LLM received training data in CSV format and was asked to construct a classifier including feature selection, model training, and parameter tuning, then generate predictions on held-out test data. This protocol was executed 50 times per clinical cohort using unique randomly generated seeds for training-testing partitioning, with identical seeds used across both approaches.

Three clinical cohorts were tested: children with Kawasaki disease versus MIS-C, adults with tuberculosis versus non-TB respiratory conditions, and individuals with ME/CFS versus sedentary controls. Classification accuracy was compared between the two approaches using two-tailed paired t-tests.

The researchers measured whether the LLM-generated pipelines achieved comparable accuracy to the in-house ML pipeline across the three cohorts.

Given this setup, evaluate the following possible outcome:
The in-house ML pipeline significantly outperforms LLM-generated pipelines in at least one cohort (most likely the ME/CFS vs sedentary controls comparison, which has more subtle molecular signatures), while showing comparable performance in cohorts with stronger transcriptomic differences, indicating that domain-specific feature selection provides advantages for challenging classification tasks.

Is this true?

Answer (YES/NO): NO